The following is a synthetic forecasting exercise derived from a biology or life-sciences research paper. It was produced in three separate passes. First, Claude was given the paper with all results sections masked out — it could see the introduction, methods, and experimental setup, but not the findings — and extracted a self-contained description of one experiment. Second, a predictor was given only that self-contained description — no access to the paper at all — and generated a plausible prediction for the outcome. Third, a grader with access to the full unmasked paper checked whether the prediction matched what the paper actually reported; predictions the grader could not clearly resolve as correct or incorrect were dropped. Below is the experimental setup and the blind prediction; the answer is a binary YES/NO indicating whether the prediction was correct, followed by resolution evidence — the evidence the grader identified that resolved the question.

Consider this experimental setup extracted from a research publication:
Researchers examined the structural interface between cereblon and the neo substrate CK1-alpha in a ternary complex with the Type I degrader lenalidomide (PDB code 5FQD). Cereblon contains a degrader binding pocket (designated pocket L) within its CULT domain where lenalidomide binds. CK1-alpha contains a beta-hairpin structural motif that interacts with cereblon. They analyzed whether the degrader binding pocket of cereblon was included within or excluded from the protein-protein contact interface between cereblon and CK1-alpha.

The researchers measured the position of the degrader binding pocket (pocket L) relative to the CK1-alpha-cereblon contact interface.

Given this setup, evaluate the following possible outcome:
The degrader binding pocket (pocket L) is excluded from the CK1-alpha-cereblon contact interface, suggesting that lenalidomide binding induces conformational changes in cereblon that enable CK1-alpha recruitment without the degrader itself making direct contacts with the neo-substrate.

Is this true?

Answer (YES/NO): NO